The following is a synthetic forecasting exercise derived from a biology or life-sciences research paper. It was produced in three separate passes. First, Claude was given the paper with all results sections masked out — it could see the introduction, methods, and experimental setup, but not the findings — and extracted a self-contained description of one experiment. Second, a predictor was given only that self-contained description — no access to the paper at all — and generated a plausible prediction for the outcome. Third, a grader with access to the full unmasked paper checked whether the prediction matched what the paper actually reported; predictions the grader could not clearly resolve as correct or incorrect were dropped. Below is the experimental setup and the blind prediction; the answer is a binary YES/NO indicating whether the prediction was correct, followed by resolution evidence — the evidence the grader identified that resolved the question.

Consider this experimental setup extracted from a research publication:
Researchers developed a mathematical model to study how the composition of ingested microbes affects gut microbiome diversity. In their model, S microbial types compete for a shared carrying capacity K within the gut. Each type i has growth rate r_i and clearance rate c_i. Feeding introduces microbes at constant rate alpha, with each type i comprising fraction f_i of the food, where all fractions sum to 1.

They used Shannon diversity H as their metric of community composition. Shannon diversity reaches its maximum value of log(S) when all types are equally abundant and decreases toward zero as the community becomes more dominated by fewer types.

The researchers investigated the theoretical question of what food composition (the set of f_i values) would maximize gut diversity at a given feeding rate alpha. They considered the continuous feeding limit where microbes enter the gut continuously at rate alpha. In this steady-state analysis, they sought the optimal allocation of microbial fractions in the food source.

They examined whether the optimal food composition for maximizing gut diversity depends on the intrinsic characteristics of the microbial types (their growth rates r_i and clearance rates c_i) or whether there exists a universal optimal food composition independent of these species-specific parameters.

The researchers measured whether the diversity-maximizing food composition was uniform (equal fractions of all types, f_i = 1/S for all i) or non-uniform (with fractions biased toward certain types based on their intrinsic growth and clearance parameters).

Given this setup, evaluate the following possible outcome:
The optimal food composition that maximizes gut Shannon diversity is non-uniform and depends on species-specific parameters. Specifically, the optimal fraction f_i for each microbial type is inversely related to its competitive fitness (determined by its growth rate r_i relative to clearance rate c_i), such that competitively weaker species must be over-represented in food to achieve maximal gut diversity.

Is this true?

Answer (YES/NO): NO